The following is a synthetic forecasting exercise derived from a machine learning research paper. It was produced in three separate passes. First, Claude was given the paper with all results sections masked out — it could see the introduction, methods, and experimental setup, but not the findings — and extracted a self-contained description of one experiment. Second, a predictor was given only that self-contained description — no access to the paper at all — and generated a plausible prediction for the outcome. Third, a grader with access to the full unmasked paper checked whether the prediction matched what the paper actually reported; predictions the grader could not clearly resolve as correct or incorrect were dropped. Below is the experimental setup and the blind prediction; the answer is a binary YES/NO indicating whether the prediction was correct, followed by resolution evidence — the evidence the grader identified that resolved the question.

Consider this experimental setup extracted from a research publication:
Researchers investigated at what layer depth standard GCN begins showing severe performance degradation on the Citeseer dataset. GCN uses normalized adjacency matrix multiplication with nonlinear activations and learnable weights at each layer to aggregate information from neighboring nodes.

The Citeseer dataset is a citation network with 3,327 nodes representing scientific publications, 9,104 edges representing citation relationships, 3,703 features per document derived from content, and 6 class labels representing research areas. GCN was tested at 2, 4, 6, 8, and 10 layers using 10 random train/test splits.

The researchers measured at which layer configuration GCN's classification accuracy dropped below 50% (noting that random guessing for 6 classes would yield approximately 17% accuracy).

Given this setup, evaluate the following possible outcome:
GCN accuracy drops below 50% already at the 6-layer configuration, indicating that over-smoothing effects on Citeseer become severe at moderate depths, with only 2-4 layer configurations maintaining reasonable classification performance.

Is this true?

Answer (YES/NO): NO